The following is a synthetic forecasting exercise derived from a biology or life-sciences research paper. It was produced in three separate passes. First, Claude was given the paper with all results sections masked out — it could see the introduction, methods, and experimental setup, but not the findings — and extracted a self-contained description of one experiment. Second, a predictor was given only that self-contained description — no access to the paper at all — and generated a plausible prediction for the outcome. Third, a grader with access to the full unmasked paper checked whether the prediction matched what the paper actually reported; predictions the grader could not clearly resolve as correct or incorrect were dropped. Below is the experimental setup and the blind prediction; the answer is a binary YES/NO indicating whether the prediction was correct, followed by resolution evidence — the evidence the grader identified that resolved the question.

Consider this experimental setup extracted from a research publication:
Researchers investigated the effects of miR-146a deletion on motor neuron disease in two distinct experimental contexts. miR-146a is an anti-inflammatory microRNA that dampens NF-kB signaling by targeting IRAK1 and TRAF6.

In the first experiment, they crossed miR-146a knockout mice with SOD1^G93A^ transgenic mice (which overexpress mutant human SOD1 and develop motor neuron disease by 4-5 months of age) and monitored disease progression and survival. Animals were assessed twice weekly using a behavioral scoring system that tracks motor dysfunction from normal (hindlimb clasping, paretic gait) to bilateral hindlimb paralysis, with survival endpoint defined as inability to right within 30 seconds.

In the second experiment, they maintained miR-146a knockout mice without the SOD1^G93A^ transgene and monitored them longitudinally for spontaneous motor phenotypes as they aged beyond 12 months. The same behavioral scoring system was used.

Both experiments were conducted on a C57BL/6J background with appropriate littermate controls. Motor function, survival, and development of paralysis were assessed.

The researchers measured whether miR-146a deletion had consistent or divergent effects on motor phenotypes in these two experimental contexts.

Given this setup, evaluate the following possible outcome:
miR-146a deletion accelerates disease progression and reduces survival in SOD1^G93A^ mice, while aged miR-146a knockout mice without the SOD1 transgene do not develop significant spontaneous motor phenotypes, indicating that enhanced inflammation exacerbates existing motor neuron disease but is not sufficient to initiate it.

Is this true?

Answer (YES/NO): NO